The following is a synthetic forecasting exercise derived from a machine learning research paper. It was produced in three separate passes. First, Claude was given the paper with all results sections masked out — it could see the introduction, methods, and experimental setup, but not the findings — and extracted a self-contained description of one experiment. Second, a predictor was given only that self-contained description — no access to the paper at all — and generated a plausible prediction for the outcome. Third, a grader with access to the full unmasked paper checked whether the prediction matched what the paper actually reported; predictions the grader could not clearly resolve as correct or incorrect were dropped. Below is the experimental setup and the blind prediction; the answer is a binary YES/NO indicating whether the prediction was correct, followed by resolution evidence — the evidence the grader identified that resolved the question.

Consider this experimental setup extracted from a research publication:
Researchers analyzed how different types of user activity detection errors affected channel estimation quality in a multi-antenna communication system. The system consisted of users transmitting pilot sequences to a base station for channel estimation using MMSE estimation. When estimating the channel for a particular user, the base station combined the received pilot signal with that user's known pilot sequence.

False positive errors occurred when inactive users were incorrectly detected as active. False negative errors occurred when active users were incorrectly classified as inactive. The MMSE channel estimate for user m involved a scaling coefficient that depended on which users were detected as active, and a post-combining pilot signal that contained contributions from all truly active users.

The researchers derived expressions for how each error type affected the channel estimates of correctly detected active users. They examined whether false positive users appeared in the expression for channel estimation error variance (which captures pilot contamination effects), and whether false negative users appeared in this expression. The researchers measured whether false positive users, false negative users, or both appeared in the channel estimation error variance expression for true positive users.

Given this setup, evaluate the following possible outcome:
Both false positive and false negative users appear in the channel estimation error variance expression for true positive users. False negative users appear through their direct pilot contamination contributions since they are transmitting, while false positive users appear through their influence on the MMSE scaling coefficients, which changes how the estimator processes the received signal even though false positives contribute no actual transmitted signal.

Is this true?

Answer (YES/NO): NO